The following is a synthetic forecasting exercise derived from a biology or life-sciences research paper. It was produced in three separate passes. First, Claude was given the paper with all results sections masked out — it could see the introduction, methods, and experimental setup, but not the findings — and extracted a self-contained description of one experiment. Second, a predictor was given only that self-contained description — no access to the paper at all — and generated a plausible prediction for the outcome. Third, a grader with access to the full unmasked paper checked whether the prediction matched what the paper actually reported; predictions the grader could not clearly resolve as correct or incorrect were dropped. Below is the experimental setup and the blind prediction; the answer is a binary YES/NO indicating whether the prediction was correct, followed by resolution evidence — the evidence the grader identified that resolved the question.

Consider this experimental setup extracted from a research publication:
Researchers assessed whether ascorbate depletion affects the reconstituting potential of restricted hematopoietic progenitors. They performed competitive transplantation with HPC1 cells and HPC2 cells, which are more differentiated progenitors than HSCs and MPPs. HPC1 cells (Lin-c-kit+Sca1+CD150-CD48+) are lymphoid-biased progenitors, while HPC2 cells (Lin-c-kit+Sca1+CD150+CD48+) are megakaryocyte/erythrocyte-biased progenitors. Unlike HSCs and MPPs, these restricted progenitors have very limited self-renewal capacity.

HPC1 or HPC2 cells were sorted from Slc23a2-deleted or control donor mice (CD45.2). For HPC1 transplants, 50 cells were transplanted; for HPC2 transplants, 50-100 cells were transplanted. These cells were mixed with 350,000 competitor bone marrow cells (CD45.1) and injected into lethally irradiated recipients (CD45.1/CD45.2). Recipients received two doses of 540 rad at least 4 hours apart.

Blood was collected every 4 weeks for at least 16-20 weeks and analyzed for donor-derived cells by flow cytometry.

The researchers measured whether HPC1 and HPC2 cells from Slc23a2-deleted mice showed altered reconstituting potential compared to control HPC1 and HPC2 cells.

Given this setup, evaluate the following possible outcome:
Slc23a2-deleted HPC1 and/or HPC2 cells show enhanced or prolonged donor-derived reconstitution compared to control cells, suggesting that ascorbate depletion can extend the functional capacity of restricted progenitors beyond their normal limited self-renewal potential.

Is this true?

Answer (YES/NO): NO